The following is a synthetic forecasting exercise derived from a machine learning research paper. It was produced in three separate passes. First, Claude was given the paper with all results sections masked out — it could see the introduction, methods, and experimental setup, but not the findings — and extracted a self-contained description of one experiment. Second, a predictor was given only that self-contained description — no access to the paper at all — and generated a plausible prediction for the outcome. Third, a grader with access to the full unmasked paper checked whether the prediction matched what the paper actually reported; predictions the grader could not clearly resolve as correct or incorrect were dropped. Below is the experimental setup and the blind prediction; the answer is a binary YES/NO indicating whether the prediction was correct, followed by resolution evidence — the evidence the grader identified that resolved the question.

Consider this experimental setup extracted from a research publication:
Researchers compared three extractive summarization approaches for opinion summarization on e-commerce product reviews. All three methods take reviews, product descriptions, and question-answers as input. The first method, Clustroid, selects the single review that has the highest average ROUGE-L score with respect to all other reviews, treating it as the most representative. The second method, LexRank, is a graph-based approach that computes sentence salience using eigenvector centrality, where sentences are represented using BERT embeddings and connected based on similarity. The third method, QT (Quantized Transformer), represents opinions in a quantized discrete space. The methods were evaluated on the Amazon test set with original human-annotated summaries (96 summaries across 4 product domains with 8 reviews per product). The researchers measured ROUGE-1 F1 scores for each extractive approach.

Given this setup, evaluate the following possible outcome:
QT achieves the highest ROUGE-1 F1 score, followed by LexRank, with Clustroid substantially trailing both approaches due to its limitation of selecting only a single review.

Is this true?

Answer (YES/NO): NO